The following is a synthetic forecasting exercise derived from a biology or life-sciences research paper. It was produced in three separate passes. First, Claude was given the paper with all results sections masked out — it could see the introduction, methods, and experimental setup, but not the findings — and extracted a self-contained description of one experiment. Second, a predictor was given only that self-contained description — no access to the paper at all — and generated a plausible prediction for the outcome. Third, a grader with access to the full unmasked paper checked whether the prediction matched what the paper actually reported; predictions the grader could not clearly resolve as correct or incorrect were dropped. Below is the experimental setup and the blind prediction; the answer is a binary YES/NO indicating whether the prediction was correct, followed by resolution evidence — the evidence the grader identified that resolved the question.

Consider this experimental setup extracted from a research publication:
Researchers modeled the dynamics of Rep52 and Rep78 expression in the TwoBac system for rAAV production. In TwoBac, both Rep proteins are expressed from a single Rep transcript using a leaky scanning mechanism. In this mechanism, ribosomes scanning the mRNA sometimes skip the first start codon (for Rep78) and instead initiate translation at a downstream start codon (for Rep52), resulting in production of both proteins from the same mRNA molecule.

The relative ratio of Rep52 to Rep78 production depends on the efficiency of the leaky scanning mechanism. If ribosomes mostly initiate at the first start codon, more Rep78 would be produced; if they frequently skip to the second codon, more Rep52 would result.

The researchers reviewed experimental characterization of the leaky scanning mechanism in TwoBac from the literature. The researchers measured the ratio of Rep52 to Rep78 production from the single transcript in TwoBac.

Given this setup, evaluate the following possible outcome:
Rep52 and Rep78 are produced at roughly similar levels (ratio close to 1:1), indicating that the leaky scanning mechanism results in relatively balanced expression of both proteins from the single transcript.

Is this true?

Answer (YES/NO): YES